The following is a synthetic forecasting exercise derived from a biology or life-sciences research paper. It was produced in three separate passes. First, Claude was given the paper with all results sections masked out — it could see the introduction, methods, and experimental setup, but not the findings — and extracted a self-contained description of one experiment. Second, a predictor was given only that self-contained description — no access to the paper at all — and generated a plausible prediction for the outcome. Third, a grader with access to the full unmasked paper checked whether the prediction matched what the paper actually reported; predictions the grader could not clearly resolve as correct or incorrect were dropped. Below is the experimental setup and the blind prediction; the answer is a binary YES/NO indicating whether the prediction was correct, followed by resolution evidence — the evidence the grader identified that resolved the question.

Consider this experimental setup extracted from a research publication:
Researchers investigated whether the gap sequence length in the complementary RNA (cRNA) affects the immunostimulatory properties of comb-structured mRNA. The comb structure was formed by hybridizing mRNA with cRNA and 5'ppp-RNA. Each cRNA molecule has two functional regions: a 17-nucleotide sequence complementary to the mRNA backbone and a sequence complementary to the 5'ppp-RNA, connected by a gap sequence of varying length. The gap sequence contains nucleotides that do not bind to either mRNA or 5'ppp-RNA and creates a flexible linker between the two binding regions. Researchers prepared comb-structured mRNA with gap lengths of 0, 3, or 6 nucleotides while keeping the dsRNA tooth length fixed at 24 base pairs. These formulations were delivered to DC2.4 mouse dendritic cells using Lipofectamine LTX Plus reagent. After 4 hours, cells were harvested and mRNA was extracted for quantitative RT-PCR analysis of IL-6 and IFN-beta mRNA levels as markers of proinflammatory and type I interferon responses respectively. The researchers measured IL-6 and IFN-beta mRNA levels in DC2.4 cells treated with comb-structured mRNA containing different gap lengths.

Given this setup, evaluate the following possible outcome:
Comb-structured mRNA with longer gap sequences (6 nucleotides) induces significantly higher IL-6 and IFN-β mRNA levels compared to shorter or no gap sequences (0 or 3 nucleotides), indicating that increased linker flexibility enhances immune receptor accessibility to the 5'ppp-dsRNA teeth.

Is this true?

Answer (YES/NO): NO